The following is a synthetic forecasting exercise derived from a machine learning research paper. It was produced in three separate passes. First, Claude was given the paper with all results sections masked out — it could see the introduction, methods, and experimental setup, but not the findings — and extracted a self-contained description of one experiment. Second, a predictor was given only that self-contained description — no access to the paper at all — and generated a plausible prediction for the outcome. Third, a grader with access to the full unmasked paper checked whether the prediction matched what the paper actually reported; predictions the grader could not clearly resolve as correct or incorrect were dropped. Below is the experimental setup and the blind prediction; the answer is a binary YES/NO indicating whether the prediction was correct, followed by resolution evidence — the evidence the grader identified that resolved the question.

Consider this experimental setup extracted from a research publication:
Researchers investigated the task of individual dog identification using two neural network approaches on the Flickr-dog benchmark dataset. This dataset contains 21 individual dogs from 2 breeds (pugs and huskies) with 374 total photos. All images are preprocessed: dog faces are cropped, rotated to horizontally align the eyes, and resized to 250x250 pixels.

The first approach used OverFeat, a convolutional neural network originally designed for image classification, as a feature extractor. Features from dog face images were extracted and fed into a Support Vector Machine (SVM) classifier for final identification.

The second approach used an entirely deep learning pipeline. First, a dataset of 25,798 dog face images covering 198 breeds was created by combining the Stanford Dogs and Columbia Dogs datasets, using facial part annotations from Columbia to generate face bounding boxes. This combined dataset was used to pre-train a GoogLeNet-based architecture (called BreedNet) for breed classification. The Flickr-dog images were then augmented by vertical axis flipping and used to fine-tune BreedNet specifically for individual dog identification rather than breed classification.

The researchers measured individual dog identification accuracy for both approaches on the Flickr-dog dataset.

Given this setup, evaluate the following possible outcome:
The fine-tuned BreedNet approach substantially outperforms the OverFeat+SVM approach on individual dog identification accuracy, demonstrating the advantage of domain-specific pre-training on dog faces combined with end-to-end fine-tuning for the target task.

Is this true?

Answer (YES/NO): YES